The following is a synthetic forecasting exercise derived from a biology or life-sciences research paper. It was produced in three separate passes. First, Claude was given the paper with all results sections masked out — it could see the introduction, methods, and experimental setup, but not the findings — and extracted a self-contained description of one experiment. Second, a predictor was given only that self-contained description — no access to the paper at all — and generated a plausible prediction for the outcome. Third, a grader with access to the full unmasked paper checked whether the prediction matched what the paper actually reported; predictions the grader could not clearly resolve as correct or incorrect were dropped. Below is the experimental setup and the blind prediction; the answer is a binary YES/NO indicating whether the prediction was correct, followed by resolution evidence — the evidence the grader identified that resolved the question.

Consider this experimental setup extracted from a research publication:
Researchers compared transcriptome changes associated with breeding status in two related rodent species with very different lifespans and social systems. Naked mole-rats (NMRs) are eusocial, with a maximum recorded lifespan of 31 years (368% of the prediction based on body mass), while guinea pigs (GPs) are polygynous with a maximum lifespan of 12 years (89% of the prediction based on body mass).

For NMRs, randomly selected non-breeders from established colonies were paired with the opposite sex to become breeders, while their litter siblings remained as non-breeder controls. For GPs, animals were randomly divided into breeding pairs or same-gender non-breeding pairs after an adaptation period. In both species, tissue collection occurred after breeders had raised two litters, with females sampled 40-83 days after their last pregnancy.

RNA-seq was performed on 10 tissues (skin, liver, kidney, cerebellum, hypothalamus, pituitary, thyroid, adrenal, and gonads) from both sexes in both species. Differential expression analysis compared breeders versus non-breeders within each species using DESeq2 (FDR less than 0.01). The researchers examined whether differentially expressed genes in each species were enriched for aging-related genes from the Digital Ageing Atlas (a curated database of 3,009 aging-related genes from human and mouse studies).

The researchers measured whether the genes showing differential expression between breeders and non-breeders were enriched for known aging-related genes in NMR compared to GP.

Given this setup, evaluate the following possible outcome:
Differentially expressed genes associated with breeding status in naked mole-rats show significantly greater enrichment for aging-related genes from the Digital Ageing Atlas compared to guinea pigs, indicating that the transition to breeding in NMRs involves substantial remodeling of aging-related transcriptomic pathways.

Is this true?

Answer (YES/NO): YES